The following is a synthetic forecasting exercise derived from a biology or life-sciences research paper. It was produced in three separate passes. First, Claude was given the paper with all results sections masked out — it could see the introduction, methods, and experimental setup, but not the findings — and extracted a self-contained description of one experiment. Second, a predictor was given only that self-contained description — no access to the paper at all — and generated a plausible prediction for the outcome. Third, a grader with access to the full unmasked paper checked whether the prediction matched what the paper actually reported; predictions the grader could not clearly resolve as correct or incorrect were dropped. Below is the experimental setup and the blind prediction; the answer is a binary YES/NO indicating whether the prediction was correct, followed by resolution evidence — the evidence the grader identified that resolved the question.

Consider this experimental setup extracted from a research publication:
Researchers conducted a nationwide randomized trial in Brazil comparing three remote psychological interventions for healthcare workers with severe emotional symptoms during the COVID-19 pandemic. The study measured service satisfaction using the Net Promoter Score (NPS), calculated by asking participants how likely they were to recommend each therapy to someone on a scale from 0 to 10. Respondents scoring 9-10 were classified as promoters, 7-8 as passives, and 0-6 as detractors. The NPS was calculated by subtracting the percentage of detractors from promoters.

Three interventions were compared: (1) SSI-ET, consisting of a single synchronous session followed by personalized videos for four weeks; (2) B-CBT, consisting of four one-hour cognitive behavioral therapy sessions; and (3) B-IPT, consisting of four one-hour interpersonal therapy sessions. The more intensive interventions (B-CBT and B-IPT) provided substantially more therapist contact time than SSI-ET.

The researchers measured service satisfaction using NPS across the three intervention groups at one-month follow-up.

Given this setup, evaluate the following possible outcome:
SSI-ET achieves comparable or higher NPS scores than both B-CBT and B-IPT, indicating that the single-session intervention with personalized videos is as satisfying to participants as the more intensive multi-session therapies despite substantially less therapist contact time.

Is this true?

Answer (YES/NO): NO